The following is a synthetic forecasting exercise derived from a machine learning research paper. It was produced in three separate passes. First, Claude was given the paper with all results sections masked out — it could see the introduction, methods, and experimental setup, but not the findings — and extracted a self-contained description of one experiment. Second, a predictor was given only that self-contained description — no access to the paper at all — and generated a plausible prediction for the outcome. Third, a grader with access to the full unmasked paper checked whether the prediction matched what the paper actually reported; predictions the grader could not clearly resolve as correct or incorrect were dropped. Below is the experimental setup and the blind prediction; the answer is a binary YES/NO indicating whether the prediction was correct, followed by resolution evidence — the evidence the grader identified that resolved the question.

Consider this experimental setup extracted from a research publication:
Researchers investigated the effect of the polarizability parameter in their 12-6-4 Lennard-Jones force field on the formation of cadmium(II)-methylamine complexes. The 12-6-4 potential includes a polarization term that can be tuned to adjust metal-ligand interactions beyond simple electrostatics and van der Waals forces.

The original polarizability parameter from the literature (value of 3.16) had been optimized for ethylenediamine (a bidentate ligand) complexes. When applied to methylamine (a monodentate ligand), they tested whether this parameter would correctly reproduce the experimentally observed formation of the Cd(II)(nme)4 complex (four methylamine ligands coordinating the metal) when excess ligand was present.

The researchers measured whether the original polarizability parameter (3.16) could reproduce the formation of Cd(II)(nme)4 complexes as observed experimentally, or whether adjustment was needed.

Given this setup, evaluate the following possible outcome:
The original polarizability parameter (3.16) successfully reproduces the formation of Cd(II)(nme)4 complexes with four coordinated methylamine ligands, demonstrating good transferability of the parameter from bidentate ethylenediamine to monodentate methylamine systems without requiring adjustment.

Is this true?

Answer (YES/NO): NO